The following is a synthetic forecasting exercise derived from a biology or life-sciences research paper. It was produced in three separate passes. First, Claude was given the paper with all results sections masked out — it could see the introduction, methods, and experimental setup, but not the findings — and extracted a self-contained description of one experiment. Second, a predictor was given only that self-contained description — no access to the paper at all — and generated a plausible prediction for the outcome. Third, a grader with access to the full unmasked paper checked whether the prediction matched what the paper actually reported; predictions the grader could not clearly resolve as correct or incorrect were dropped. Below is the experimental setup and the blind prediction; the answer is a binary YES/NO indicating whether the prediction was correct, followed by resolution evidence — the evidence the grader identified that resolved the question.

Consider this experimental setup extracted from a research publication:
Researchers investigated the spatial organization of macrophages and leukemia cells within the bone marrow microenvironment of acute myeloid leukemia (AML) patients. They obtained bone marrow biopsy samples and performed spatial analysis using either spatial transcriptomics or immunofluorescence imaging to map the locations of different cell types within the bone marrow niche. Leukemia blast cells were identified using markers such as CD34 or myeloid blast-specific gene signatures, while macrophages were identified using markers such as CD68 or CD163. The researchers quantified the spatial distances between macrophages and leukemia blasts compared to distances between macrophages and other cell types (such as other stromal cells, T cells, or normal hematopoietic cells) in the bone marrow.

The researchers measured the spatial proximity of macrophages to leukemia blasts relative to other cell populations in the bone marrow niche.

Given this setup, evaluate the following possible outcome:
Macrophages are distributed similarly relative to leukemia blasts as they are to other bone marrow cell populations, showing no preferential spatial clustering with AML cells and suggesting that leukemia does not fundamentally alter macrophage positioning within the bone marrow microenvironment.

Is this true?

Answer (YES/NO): NO